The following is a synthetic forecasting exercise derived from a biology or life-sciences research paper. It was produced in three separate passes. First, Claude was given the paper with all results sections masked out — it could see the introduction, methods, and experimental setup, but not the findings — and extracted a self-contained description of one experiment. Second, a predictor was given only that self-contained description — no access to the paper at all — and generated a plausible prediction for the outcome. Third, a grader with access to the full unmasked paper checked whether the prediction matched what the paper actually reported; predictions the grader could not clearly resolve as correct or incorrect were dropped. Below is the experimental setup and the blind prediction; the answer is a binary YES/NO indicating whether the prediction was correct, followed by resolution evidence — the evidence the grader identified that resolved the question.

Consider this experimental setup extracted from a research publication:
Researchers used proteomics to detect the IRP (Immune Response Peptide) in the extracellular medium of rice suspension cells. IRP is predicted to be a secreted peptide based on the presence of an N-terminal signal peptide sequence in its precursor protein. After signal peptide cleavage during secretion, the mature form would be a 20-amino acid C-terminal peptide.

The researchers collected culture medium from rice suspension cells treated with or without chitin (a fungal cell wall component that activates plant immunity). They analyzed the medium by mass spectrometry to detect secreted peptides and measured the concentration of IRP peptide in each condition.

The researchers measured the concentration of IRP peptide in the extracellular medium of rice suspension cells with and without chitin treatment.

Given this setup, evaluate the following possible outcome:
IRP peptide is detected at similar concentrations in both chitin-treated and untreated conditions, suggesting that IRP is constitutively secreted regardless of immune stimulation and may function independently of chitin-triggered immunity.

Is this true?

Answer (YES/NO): NO